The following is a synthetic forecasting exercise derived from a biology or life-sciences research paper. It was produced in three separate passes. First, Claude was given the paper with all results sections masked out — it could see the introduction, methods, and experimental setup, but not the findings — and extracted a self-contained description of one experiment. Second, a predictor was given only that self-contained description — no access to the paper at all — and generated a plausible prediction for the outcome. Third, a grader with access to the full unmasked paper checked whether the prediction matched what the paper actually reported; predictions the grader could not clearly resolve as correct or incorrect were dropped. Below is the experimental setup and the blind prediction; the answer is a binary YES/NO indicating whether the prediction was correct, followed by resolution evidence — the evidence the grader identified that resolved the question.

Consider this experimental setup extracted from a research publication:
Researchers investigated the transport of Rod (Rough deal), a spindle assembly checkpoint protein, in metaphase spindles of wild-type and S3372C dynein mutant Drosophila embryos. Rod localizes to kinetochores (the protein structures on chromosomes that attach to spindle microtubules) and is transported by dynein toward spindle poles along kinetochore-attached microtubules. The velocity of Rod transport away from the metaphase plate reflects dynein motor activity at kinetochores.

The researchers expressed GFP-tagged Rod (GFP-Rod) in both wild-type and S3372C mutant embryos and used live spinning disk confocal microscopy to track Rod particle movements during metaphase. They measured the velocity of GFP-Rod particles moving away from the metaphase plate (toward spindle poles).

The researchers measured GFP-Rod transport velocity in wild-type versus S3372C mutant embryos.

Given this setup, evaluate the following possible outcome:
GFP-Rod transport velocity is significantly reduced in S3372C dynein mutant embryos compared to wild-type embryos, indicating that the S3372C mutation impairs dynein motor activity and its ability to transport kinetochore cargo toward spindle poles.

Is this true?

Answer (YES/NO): YES